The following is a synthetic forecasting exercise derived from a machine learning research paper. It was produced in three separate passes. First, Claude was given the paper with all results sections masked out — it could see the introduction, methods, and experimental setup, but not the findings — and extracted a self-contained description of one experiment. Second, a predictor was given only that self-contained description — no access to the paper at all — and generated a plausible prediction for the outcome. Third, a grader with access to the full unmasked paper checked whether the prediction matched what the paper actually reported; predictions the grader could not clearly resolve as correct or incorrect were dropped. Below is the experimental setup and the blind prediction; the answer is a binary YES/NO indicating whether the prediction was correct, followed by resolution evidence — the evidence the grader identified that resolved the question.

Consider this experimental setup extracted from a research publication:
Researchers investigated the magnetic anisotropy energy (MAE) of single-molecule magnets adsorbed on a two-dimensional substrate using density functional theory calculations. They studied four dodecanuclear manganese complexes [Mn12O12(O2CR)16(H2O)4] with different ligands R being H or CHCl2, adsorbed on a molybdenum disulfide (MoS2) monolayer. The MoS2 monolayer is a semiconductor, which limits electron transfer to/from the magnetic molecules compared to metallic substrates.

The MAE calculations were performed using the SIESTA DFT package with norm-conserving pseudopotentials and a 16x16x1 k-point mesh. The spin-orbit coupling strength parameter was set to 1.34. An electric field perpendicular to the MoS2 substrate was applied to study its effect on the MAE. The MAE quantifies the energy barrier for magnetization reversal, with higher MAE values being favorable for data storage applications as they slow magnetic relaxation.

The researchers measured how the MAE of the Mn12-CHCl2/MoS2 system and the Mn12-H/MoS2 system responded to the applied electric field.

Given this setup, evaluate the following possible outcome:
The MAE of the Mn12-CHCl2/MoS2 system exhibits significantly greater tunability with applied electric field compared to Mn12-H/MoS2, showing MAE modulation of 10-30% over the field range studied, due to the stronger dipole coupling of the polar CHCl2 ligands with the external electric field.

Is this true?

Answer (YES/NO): NO